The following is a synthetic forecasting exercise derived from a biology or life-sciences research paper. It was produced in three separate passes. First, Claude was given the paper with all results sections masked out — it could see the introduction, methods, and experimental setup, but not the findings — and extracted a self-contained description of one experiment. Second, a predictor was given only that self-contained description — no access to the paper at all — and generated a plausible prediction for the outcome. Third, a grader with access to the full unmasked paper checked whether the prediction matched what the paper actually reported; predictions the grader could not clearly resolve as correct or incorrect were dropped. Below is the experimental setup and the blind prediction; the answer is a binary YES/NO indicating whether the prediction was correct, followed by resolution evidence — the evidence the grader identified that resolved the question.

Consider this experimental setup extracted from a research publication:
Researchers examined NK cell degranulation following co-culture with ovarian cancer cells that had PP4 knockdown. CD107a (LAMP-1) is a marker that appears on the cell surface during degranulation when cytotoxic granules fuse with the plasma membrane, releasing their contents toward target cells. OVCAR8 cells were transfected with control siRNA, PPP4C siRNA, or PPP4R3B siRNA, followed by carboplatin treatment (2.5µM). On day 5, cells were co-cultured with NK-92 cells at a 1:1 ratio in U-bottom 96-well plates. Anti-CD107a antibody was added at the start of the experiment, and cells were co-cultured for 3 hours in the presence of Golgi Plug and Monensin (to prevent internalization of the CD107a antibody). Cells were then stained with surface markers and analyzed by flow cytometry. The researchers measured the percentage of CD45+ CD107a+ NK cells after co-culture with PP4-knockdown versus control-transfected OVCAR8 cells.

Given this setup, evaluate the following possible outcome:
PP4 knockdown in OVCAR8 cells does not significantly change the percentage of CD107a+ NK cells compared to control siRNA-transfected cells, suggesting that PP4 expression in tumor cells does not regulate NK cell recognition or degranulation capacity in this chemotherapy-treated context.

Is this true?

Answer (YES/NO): NO